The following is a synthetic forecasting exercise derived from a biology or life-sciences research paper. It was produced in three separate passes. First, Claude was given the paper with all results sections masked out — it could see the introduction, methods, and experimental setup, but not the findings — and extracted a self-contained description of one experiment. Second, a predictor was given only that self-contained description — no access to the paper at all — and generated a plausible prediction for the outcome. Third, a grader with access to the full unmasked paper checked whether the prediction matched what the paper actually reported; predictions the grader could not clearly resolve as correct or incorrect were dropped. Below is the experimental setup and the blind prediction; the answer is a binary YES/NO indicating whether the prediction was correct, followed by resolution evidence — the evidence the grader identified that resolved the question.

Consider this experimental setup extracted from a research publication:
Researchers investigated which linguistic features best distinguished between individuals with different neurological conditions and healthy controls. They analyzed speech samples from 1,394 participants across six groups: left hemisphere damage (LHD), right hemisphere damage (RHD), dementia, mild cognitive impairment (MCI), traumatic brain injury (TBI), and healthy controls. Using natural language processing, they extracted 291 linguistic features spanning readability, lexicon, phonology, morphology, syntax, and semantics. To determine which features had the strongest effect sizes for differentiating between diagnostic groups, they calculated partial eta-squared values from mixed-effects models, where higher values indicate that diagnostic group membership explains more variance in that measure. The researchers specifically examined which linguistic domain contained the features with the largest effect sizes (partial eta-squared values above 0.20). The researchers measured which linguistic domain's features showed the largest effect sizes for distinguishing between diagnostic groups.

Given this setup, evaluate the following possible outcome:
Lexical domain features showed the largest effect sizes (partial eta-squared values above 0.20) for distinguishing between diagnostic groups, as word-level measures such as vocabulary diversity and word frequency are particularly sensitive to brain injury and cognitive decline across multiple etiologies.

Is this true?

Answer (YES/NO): NO